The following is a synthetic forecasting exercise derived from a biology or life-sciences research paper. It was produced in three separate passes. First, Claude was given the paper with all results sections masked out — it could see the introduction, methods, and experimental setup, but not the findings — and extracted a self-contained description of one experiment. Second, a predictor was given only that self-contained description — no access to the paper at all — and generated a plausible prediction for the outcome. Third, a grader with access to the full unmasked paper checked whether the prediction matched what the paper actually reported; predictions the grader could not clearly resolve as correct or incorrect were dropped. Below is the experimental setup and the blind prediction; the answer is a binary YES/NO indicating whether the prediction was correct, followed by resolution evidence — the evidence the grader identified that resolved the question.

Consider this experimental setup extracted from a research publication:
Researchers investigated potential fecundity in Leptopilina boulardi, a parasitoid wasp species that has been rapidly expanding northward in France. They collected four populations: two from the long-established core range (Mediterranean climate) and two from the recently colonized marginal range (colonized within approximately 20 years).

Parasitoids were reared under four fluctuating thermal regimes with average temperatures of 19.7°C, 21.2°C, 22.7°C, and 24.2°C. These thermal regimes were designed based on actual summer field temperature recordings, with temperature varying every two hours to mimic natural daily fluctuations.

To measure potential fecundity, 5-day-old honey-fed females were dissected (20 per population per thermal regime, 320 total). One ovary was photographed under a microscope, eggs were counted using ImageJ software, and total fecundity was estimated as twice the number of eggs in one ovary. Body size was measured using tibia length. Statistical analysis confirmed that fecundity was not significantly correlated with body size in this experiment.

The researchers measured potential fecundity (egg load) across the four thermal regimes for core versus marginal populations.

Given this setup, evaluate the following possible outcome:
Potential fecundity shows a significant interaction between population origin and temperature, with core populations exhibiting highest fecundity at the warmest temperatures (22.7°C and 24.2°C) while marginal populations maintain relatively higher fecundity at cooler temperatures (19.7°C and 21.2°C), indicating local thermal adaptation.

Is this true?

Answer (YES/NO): NO